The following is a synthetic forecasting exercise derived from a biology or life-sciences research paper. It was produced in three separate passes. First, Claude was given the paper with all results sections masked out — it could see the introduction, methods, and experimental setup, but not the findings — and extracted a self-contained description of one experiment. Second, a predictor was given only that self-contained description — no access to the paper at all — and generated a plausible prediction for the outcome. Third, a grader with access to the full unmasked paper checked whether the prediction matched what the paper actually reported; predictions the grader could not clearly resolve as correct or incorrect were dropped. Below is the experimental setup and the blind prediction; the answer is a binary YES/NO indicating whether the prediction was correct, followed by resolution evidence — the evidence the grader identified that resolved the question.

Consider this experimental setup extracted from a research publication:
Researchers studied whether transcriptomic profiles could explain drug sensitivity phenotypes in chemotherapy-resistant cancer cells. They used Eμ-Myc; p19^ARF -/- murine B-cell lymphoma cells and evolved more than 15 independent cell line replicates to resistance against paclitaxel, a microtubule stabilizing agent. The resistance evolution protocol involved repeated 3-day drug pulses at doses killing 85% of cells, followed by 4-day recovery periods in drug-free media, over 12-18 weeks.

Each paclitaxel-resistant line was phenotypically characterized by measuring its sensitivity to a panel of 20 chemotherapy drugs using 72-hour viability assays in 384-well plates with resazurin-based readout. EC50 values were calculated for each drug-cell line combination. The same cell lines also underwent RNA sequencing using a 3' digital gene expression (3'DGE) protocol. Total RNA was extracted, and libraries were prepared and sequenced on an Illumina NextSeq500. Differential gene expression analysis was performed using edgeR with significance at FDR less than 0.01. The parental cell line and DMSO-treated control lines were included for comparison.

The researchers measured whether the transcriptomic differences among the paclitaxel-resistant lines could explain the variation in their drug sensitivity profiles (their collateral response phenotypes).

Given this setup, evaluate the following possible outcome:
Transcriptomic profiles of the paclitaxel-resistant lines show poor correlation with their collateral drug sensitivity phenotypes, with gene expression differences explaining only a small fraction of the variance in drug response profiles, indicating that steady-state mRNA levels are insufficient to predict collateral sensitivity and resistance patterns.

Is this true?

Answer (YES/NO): YES